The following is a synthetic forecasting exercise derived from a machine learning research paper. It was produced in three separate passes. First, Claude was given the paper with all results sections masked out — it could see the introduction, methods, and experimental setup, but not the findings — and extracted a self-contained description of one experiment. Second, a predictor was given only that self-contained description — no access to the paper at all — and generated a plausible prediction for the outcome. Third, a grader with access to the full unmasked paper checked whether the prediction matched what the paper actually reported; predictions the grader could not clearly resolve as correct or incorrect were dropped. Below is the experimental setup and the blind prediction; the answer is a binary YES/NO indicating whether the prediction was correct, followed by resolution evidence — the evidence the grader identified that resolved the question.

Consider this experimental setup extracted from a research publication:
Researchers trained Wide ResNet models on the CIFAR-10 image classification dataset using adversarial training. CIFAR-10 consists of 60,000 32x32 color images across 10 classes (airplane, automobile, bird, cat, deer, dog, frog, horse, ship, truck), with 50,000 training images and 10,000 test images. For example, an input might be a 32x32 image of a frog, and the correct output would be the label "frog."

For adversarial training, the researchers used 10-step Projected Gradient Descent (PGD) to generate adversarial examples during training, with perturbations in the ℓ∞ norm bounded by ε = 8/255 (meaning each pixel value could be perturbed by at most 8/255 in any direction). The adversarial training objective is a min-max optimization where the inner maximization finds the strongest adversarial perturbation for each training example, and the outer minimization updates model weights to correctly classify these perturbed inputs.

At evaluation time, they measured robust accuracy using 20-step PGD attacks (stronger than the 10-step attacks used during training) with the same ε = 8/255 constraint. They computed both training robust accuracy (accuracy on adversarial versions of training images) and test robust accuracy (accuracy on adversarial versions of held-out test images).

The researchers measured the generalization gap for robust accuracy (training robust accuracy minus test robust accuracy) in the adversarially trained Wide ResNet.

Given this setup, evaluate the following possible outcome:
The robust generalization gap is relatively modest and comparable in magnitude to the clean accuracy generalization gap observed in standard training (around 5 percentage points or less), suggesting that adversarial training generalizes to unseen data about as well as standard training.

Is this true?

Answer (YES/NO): NO